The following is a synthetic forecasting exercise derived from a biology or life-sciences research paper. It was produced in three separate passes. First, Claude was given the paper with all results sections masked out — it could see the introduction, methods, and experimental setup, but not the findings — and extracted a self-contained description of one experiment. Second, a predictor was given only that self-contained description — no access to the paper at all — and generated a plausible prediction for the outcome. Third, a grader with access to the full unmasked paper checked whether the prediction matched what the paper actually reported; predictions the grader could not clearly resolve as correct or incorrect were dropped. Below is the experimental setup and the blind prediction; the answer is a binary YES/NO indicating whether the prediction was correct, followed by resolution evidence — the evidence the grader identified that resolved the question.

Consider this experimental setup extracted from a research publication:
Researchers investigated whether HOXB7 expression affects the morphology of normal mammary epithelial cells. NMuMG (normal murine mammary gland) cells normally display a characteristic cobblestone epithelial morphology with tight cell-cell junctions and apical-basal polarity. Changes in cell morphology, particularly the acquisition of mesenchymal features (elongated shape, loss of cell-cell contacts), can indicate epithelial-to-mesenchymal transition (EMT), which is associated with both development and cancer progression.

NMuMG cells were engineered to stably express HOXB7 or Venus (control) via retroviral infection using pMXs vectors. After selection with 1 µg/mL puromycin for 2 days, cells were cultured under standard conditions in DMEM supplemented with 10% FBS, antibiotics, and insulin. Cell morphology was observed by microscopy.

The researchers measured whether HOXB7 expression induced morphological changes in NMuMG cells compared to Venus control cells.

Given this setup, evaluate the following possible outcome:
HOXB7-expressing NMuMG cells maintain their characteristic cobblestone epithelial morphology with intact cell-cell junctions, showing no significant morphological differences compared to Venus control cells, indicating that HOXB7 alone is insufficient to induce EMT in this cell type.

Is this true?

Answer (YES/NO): NO